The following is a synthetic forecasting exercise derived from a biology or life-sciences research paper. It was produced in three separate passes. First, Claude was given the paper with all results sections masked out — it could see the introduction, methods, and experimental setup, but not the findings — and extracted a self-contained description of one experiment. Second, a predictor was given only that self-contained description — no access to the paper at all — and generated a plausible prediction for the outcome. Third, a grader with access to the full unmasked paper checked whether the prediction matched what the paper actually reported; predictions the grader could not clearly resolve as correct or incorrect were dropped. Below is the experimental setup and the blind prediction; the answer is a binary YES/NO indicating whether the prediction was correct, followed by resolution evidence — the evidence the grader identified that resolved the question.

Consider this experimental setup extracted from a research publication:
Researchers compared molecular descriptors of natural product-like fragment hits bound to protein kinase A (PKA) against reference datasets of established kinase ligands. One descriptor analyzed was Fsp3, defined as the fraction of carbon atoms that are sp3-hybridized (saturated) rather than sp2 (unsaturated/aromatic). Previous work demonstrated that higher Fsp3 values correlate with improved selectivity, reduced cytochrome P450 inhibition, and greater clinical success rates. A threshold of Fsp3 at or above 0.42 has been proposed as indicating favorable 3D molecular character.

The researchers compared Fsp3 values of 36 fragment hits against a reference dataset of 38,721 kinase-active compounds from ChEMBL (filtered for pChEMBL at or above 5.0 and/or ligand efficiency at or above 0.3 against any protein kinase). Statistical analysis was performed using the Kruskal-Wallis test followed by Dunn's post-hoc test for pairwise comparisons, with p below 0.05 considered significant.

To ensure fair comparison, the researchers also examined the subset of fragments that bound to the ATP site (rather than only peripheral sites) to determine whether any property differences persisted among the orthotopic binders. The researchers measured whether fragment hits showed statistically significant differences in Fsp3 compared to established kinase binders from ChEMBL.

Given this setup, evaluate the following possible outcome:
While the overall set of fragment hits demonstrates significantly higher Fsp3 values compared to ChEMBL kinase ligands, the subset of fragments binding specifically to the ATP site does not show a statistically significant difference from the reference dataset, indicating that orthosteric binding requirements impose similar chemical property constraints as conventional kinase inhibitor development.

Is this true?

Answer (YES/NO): NO